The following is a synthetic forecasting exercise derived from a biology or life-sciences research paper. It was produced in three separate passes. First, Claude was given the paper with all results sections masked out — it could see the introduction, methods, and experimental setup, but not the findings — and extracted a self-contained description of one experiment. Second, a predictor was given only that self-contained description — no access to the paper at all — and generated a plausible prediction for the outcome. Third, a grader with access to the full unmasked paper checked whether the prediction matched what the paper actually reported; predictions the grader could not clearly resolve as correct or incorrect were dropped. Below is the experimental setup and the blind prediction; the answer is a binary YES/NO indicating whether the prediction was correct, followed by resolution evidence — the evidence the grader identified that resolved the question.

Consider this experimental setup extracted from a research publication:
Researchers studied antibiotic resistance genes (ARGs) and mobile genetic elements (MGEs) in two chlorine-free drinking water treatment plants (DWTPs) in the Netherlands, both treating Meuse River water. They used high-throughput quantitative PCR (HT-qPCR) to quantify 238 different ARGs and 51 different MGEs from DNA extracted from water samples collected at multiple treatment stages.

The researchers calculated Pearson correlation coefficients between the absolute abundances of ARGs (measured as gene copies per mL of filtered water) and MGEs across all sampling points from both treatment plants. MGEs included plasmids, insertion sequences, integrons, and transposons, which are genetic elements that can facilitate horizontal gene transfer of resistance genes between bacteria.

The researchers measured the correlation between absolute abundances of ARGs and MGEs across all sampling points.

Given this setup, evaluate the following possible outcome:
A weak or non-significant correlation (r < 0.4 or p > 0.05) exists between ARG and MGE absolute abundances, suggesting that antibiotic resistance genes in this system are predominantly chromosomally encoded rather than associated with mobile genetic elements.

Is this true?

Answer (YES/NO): NO